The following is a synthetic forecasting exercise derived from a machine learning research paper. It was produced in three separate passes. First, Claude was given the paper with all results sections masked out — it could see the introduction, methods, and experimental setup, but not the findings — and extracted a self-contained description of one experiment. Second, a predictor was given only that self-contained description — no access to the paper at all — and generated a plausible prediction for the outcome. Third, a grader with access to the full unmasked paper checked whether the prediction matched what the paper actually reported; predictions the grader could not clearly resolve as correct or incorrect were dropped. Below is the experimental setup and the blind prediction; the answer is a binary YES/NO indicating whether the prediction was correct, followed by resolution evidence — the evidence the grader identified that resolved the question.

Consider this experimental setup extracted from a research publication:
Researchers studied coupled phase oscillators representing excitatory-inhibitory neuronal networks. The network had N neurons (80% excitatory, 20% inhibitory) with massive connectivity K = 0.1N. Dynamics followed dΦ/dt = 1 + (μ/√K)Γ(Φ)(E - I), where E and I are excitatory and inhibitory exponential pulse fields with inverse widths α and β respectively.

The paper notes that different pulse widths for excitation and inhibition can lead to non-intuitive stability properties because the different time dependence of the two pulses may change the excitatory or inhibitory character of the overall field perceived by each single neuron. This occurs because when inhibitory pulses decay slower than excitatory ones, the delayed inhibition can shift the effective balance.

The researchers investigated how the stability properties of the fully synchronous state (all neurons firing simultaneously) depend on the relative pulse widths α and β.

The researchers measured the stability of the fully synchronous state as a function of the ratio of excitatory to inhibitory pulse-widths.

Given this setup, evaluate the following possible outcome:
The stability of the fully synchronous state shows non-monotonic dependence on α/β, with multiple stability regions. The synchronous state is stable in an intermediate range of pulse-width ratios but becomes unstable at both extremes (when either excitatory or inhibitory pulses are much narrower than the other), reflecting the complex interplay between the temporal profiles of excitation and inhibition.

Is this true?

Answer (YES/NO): NO